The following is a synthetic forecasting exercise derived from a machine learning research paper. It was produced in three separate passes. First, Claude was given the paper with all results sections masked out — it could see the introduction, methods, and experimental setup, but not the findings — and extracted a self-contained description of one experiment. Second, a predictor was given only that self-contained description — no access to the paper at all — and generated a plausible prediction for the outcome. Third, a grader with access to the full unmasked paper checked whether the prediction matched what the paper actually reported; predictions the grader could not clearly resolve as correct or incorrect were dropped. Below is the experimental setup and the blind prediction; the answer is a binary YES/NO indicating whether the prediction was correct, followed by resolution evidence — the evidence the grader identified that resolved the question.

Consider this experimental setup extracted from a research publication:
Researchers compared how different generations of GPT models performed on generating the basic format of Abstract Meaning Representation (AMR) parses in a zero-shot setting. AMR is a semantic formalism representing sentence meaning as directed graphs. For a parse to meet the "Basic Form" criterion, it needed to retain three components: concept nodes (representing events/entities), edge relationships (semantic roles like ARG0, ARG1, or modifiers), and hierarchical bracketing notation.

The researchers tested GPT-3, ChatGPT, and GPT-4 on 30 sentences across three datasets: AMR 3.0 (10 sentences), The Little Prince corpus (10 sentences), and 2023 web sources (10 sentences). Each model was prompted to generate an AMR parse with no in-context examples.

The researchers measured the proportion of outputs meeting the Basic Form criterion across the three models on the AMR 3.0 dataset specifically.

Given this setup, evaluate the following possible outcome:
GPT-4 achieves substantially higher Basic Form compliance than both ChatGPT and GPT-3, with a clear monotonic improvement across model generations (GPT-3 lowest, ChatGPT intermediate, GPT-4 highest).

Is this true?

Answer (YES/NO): NO